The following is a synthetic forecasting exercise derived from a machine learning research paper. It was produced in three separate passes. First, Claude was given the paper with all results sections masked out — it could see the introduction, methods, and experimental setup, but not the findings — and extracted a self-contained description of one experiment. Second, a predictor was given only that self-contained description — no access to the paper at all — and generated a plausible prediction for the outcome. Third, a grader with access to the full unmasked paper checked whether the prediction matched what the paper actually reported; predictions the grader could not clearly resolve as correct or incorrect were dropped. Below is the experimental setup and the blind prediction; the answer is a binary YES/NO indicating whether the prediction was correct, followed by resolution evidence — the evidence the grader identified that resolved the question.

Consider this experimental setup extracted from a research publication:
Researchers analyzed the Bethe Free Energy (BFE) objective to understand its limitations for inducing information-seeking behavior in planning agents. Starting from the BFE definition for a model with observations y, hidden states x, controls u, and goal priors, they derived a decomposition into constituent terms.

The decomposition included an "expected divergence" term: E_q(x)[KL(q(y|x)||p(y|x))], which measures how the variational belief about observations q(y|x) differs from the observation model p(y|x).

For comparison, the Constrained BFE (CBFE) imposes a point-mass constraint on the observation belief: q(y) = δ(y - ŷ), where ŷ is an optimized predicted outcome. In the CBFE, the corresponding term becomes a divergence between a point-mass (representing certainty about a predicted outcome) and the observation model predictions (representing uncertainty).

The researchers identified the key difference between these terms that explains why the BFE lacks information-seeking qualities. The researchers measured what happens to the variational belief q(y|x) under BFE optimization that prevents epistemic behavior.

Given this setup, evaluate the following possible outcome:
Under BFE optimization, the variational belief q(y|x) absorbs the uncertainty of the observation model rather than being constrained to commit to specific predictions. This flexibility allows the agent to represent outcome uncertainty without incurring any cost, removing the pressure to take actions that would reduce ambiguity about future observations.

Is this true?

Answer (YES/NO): YES